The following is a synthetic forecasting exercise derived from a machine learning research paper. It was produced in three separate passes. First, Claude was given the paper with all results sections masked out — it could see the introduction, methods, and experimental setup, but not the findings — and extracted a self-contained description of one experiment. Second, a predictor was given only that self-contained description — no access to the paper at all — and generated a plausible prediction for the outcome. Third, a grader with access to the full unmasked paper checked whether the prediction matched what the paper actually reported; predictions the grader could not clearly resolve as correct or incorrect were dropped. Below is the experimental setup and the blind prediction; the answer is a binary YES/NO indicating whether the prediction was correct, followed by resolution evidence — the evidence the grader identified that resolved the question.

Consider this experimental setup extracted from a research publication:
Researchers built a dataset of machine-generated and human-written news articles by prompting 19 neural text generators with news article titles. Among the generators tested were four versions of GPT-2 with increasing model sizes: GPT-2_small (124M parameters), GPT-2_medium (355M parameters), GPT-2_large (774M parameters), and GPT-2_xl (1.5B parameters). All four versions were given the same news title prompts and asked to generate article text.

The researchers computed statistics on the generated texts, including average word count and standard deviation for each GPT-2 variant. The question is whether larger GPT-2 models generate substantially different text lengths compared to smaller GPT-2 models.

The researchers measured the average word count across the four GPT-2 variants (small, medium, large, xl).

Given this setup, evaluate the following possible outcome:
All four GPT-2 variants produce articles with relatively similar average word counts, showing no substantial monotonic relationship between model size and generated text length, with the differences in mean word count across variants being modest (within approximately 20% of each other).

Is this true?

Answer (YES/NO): YES